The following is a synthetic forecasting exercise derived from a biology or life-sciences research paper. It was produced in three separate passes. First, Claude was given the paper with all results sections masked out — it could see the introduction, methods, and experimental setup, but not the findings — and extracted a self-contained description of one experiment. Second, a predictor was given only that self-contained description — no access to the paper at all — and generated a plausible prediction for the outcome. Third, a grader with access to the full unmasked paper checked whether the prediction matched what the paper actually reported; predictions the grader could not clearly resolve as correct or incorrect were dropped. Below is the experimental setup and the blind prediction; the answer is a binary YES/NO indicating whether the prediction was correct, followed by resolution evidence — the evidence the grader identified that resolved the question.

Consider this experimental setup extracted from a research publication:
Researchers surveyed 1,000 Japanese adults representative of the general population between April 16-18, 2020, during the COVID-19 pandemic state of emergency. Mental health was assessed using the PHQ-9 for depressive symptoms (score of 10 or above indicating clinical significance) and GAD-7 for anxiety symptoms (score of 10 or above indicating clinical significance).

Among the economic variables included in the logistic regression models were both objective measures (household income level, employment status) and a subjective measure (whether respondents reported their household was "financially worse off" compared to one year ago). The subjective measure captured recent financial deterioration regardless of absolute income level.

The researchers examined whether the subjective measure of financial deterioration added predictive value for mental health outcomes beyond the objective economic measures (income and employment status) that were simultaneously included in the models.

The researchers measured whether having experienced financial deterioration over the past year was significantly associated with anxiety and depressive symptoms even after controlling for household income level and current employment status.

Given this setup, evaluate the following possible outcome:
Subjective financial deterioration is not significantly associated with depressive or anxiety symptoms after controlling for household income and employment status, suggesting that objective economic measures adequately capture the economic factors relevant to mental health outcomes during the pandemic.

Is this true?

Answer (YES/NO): NO